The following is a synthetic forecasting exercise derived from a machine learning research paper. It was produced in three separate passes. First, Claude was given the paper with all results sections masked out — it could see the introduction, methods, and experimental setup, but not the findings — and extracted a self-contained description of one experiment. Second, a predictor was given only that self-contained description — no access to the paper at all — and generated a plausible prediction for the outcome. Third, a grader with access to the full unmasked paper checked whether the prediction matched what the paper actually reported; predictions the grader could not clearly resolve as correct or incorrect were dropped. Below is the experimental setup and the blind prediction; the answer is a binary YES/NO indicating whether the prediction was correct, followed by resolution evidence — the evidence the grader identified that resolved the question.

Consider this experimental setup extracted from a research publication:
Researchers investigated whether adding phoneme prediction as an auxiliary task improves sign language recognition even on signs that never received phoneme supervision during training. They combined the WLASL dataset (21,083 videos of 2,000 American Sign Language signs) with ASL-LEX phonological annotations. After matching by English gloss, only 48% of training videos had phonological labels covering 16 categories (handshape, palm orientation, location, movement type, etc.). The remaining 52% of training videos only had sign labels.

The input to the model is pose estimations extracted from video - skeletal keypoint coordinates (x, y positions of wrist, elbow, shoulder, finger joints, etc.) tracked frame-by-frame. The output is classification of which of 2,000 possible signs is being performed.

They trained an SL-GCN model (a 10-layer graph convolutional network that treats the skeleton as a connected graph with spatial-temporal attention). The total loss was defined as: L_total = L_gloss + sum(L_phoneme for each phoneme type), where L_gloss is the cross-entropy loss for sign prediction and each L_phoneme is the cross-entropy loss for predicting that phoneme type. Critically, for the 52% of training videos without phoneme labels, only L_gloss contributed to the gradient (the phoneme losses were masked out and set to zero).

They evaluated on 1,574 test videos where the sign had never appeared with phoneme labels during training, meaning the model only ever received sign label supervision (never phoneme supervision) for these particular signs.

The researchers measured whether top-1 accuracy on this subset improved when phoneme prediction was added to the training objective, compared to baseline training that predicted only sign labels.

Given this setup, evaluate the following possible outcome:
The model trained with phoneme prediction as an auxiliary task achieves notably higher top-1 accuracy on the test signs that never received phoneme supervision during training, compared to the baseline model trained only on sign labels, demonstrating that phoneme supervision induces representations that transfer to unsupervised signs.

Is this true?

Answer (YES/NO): YES